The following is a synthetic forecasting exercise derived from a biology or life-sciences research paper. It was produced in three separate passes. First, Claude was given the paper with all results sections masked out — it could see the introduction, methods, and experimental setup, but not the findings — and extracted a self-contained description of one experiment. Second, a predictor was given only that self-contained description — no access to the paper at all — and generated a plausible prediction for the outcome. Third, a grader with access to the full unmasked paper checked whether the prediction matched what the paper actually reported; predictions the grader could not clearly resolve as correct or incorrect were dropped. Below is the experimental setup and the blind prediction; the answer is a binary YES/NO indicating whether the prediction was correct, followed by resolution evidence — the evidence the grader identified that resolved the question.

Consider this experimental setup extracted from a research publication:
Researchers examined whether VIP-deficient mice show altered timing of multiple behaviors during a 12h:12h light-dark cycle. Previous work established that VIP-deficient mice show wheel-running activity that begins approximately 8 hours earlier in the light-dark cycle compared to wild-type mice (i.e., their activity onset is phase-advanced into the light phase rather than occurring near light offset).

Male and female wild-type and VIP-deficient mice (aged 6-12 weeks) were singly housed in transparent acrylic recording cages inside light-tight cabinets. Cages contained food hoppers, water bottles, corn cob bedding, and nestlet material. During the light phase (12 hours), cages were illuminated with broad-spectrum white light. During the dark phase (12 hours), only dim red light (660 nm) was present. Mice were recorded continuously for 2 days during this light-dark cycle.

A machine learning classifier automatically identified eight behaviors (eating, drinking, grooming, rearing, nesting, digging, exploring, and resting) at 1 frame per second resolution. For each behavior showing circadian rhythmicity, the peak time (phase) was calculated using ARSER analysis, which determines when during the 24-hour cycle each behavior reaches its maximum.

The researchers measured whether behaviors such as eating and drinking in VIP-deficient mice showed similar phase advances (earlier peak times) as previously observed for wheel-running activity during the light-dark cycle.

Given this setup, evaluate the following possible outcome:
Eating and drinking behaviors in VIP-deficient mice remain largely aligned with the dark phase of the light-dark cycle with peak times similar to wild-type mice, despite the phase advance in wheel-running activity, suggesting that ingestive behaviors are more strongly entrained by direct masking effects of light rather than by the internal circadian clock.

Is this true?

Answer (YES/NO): NO